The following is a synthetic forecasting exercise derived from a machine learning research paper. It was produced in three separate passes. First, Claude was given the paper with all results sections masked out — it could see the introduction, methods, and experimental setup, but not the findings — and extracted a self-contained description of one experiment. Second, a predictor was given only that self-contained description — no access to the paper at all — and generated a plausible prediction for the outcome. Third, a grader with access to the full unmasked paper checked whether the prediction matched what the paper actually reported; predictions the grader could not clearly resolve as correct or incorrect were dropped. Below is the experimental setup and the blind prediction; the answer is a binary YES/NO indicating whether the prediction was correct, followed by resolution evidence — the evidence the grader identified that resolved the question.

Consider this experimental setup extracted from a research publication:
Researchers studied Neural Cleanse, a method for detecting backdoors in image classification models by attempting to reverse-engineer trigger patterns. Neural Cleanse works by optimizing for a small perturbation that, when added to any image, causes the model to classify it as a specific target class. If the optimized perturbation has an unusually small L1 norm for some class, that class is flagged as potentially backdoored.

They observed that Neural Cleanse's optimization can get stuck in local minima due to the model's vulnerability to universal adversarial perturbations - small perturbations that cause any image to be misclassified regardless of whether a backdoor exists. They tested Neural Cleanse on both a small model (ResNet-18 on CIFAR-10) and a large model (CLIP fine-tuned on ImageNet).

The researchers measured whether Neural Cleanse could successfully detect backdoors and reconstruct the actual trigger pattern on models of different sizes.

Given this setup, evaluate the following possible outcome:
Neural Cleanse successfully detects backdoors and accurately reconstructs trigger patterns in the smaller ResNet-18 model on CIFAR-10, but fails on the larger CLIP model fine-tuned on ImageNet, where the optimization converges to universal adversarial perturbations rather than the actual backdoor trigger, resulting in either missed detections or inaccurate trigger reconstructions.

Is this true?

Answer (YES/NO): NO